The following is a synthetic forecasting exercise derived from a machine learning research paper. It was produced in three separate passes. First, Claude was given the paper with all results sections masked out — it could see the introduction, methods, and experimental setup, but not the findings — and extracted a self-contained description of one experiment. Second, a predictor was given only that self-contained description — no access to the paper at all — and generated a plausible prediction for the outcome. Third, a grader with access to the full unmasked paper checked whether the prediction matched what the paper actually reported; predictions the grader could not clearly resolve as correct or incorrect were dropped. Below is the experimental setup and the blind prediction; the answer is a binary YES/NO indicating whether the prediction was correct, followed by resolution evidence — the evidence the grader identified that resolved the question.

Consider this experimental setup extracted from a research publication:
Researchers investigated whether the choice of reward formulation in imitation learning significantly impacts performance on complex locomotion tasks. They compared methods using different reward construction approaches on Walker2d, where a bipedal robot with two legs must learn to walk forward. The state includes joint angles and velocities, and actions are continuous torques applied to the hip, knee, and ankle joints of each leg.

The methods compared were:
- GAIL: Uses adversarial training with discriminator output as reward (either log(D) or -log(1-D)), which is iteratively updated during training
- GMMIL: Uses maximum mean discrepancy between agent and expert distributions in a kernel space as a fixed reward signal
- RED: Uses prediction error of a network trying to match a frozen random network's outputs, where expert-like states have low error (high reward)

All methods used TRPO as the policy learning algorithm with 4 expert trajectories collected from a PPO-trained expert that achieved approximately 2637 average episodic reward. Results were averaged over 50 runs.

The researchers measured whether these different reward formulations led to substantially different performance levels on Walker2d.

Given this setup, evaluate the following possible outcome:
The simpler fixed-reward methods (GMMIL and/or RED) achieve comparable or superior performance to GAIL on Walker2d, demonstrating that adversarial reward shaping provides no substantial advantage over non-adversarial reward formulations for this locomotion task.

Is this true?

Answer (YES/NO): YES